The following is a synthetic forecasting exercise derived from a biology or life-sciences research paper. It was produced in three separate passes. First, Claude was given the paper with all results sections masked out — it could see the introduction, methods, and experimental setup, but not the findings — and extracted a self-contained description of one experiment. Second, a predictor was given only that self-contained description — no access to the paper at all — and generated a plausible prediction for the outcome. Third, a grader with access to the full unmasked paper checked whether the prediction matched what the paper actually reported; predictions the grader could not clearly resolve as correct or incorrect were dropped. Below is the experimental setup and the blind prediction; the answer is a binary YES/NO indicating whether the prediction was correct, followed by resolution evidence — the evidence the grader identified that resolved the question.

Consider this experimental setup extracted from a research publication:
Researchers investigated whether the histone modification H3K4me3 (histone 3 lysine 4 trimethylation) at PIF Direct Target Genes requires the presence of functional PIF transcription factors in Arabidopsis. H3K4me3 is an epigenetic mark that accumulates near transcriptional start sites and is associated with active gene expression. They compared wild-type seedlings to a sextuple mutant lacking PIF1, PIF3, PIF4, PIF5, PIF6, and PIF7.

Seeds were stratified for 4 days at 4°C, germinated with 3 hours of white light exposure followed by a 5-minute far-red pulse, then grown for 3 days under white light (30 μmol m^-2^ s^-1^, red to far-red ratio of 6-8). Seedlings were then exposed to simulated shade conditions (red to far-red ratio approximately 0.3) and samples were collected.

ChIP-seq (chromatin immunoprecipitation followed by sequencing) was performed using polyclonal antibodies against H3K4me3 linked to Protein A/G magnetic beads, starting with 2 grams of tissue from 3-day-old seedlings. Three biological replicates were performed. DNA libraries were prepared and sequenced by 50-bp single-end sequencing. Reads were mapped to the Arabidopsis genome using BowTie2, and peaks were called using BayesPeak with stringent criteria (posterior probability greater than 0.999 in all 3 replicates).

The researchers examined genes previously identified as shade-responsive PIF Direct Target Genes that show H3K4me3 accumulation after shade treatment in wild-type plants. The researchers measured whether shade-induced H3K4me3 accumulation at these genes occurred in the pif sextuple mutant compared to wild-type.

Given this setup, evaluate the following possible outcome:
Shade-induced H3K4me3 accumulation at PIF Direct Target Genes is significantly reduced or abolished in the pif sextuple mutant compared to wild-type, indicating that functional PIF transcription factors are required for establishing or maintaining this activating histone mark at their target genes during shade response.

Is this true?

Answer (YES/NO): YES